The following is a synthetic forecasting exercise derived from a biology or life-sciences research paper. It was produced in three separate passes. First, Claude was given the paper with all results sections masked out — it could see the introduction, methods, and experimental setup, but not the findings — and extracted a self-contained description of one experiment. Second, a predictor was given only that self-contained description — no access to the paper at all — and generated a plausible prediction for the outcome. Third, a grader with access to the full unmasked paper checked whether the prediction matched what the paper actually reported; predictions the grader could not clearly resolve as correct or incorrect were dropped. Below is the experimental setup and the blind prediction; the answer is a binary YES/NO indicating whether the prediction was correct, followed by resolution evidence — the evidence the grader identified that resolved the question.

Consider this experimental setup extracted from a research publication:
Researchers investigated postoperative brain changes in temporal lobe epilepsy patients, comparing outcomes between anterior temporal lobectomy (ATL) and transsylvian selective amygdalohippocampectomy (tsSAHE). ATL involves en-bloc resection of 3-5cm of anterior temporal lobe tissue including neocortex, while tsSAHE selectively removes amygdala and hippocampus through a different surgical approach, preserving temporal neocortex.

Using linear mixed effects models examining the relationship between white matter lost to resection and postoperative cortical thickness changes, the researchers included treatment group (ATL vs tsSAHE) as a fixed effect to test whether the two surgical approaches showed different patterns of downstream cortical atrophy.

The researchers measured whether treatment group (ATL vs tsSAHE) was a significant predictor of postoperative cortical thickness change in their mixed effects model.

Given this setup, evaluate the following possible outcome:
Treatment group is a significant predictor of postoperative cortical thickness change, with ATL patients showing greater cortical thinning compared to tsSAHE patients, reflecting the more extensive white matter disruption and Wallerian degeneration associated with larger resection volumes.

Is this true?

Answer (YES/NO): NO